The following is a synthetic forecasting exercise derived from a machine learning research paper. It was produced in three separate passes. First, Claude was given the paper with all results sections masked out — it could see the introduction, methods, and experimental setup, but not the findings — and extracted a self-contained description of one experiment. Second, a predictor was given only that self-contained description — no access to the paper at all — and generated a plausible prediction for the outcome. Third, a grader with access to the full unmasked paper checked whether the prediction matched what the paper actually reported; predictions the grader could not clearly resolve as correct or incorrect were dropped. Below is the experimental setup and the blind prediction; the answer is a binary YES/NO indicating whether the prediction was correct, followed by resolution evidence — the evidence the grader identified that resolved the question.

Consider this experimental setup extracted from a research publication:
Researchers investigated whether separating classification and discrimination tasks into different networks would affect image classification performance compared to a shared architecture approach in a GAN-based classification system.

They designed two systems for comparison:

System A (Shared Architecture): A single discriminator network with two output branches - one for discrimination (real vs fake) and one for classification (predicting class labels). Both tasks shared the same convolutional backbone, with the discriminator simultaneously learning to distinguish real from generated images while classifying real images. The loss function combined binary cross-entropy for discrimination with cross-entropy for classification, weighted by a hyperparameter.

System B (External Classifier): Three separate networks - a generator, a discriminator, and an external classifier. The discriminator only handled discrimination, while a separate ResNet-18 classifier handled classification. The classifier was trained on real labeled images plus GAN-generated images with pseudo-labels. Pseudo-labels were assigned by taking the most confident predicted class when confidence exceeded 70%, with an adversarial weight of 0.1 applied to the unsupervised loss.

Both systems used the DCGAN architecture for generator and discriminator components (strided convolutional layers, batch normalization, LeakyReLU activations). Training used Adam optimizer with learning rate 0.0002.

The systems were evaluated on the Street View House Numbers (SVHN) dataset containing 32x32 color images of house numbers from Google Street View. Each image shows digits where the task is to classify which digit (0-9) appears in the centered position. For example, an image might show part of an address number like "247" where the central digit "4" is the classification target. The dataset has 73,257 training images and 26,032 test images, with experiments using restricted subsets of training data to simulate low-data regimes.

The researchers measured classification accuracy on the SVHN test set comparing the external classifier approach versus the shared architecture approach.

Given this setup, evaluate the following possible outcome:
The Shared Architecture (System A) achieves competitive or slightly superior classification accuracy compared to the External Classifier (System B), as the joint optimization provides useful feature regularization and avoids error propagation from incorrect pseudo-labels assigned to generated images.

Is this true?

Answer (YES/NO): NO